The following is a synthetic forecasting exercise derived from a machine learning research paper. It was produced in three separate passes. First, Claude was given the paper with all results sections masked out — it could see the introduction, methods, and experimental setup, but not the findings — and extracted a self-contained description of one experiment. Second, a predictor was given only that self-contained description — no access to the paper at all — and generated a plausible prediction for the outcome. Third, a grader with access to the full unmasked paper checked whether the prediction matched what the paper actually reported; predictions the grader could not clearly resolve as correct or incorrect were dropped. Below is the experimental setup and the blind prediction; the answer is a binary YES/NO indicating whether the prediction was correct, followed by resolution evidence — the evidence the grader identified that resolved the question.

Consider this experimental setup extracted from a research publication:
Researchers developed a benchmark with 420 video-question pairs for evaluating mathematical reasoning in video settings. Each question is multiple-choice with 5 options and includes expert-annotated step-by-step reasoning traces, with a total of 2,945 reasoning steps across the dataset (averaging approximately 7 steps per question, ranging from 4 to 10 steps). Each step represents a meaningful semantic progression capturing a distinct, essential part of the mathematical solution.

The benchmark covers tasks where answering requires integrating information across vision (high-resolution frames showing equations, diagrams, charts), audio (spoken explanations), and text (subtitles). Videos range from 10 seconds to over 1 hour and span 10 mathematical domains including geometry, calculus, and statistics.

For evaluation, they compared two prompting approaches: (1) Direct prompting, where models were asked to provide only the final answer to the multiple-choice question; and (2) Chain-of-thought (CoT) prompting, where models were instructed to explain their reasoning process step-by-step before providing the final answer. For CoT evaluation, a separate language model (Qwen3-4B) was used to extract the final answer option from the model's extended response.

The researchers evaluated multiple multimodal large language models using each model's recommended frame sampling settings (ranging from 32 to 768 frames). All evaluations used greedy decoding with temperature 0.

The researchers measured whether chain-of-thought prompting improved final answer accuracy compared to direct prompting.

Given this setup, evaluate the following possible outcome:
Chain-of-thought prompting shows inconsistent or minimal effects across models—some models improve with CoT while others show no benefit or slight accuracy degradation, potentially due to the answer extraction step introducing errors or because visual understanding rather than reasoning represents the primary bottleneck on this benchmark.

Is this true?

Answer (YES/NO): YES